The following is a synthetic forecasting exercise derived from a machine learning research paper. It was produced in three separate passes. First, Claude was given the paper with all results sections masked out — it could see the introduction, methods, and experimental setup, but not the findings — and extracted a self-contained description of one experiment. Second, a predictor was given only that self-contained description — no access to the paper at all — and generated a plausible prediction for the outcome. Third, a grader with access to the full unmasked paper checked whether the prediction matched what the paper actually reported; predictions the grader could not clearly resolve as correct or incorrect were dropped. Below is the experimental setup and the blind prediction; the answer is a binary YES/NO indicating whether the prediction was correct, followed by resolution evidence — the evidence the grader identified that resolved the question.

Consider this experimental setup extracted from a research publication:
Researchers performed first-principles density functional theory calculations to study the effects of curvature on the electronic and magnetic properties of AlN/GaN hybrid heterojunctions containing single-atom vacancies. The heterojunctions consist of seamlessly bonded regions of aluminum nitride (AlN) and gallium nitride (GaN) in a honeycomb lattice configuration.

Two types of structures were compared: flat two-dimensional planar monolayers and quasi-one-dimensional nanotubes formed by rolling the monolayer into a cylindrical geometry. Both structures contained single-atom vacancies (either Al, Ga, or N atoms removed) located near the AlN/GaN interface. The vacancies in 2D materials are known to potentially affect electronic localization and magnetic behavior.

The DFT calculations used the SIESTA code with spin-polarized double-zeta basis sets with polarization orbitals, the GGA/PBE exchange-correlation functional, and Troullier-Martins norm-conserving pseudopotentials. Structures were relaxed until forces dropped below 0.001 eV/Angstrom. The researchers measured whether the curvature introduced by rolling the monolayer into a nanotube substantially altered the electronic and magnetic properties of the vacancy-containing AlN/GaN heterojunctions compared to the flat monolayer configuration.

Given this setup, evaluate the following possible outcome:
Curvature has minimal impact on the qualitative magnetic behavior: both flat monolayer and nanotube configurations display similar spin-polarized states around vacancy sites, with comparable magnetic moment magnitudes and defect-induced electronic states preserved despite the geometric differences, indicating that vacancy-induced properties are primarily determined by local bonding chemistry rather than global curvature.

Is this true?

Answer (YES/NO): YES